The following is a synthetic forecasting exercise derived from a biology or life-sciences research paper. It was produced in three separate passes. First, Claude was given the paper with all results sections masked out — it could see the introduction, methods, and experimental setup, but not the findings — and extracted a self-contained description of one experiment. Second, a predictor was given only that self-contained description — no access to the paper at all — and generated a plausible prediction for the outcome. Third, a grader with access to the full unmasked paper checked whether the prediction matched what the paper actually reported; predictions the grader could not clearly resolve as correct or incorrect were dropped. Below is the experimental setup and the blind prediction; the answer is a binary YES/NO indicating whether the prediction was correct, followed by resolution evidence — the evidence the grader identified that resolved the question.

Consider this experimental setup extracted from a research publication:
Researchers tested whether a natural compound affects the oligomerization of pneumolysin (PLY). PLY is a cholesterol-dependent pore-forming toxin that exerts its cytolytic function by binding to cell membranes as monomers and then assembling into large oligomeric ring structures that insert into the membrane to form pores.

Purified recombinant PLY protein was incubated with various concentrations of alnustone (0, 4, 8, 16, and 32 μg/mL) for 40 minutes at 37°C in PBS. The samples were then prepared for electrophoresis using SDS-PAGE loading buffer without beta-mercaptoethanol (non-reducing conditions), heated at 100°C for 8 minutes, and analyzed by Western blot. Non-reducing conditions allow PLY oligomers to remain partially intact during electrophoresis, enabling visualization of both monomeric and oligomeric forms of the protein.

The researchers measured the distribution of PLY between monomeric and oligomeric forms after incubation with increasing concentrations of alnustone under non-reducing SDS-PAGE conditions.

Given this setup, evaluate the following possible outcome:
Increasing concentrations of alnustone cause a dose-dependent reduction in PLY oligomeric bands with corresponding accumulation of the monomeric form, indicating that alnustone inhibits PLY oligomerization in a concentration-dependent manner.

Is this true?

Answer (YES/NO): YES